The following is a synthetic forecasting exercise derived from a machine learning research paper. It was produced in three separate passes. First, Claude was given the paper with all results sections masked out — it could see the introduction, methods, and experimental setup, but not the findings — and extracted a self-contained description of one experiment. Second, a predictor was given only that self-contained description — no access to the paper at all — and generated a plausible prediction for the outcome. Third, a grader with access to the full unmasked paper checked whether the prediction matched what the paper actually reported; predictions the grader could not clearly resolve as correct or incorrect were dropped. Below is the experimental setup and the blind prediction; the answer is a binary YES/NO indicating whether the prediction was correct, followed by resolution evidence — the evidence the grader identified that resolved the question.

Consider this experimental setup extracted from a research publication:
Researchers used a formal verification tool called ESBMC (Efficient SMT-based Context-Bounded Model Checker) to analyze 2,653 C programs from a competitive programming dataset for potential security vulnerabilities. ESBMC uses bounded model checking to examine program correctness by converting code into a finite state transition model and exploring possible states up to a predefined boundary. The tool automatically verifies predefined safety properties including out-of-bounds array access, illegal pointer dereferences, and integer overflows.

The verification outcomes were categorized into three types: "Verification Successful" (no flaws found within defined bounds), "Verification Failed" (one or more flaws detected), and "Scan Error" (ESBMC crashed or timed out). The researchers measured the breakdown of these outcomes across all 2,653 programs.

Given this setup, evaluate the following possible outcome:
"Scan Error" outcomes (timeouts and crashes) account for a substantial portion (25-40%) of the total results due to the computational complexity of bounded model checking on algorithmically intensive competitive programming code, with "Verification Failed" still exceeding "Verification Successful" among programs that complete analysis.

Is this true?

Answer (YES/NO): NO